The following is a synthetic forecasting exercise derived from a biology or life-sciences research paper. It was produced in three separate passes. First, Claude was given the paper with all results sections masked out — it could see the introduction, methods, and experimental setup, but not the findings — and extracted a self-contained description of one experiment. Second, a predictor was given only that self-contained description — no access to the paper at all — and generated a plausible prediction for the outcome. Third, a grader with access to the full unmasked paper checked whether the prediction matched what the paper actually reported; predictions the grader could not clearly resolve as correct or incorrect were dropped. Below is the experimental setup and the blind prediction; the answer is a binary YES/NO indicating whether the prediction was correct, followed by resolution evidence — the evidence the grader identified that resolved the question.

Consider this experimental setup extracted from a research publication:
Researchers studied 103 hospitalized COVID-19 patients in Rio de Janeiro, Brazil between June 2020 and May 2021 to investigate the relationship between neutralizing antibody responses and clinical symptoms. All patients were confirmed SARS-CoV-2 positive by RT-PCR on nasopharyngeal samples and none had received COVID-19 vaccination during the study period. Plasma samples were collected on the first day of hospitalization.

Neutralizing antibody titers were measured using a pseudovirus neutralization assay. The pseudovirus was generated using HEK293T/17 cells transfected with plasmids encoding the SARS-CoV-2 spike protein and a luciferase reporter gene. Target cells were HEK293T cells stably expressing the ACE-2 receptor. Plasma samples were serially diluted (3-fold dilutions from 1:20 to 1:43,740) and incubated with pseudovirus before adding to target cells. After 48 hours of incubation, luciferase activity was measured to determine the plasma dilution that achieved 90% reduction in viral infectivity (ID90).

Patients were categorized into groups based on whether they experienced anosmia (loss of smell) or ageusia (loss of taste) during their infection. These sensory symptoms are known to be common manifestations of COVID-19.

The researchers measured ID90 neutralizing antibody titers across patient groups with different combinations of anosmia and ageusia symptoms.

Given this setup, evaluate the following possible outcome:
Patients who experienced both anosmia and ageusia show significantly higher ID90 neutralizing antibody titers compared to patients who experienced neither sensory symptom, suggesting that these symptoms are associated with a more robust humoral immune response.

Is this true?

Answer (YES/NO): YES